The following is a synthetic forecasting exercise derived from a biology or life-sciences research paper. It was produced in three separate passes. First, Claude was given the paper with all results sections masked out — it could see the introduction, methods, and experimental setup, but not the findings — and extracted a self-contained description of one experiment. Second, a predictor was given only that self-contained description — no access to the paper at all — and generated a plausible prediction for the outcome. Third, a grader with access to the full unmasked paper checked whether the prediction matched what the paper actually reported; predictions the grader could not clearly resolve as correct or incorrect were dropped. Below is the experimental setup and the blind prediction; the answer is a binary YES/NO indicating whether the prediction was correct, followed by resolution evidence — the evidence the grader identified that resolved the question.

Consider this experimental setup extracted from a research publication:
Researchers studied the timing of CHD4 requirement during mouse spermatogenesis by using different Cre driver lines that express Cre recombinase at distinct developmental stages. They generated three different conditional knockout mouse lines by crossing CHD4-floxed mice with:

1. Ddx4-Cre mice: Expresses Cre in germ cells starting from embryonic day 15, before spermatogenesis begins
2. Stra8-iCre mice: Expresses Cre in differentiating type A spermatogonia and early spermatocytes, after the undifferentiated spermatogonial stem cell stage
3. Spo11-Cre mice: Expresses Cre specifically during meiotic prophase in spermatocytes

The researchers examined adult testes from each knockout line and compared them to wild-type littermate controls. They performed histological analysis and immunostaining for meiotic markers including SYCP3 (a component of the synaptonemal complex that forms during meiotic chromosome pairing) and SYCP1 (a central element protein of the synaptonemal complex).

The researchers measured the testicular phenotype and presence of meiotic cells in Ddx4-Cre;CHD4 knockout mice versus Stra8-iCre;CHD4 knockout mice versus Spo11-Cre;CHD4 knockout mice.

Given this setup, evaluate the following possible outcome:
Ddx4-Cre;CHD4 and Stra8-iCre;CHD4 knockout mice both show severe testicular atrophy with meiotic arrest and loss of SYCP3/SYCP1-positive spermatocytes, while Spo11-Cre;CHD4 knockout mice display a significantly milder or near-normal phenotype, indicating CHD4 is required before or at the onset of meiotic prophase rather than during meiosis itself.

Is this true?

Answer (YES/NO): NO